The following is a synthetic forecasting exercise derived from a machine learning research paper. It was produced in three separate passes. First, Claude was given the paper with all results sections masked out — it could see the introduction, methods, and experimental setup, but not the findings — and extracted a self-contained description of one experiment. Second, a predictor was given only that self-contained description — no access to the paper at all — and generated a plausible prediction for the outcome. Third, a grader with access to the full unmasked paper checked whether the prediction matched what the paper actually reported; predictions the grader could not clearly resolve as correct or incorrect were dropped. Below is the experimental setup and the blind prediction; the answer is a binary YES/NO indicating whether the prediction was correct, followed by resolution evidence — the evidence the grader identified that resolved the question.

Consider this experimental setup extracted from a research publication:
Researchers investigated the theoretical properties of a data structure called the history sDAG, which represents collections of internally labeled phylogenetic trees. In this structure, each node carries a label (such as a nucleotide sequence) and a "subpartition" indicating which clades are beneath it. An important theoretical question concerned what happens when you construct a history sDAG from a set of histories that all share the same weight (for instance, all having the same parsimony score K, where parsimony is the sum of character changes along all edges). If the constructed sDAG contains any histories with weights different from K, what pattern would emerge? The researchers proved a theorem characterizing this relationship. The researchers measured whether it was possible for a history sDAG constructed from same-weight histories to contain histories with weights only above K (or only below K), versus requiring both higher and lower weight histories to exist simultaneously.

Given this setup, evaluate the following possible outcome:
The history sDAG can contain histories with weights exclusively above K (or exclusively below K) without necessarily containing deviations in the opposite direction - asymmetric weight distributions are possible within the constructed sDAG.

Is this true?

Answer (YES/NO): NO